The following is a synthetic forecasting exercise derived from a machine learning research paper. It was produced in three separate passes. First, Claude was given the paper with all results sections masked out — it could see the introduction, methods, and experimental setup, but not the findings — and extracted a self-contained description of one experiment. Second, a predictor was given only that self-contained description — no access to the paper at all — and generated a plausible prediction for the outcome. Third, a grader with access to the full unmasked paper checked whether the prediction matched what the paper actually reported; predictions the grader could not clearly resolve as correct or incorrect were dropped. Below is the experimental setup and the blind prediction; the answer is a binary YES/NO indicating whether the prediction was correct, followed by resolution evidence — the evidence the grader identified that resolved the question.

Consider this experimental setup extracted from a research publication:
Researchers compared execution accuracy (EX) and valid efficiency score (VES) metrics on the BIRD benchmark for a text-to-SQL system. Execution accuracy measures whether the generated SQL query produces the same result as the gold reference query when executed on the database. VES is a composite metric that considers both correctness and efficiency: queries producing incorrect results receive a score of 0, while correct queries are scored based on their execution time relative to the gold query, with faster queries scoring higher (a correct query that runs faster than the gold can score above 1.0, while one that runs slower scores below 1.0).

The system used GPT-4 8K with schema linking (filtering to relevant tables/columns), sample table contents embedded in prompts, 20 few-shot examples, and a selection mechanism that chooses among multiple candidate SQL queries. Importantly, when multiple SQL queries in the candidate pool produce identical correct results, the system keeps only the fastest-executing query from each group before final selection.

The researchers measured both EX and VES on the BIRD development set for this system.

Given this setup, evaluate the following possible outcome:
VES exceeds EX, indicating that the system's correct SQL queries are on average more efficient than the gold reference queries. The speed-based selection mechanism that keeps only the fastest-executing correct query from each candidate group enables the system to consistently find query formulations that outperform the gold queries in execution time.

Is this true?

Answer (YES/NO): YES